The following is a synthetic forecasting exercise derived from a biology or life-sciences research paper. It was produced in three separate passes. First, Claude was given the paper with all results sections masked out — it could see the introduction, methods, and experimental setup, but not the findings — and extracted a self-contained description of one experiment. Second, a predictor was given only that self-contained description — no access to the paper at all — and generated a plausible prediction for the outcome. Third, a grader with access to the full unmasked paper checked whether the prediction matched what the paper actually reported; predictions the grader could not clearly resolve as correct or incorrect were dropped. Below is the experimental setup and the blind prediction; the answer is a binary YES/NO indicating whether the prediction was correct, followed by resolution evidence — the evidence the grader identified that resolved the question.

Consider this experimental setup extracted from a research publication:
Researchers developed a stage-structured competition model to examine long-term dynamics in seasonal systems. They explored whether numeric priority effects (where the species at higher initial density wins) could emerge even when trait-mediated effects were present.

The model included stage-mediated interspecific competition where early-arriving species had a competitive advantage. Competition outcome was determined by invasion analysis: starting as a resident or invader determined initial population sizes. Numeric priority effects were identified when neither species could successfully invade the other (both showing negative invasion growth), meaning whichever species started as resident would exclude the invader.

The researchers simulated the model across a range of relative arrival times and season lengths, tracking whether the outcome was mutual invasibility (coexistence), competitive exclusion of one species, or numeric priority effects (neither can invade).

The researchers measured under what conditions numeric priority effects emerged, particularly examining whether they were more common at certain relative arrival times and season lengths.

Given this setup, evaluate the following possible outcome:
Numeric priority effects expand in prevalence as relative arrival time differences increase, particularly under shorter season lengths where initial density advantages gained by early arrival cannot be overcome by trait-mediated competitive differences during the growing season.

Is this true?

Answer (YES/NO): NO